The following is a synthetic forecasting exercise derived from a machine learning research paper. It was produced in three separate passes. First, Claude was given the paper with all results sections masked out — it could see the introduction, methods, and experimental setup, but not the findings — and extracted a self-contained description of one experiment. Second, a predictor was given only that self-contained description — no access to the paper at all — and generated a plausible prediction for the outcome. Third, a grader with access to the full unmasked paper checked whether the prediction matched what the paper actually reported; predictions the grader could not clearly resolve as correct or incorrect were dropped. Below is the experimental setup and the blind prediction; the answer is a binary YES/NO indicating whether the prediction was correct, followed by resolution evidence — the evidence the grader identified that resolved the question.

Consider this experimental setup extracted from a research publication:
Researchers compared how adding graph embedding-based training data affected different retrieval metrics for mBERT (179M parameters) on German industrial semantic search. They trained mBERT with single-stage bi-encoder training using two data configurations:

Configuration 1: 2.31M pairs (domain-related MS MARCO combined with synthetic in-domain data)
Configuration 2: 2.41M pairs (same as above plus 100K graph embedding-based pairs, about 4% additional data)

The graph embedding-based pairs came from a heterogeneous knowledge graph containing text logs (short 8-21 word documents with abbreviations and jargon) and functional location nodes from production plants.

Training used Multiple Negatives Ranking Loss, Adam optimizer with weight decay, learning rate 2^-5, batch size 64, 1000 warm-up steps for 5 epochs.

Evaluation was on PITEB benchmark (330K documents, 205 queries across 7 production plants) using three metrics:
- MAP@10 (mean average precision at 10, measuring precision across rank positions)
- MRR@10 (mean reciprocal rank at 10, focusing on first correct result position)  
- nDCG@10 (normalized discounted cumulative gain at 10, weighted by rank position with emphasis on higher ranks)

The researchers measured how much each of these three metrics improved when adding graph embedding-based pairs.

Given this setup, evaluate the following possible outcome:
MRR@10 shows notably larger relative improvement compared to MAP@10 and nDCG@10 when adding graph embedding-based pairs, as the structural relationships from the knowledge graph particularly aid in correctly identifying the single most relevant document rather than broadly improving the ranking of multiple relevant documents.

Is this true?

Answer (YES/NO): NO